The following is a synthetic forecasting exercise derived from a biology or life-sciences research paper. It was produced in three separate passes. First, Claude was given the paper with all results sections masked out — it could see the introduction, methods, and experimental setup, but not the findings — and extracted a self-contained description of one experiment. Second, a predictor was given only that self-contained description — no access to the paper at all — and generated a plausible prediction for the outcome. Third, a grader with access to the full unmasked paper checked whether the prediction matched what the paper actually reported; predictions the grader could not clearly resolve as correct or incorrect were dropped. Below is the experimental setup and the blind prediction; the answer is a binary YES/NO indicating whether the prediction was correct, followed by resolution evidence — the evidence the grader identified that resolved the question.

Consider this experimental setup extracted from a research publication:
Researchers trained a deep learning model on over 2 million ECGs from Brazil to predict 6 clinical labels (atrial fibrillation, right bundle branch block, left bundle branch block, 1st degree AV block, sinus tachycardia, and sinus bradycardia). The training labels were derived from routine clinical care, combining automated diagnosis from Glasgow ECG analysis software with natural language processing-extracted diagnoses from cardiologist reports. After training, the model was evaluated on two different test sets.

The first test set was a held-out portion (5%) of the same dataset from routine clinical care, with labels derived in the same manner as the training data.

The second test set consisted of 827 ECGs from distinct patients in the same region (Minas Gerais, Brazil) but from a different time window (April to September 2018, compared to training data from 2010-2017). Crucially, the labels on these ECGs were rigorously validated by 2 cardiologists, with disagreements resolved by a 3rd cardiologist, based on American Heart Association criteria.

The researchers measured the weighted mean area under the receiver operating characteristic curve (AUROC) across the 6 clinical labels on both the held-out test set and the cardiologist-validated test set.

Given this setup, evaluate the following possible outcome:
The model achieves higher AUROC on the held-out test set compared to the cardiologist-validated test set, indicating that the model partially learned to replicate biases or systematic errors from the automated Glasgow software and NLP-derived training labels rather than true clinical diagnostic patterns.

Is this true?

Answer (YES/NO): NO